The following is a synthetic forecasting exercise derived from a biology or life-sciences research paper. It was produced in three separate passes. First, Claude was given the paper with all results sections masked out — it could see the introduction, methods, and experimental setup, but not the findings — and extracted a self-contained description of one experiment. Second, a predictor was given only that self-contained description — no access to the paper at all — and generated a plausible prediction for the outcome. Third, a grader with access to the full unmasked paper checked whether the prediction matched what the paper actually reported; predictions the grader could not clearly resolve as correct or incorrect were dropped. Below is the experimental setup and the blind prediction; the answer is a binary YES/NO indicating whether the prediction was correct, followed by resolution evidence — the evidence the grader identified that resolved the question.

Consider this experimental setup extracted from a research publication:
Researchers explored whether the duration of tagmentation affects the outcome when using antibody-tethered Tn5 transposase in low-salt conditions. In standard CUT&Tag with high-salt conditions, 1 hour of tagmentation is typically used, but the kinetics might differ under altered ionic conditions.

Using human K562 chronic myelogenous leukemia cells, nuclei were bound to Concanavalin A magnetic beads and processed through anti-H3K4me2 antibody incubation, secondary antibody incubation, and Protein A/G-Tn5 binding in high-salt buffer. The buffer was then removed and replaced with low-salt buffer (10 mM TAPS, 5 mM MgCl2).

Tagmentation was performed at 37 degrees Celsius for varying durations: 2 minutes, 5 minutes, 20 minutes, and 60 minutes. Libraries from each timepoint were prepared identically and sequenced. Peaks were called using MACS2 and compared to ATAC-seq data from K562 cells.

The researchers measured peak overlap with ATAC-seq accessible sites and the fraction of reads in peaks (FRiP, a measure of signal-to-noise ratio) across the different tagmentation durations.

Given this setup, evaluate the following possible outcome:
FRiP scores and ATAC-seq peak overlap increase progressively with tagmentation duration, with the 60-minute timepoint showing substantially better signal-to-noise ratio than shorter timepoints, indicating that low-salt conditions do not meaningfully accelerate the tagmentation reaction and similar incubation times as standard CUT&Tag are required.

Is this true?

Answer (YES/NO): NO